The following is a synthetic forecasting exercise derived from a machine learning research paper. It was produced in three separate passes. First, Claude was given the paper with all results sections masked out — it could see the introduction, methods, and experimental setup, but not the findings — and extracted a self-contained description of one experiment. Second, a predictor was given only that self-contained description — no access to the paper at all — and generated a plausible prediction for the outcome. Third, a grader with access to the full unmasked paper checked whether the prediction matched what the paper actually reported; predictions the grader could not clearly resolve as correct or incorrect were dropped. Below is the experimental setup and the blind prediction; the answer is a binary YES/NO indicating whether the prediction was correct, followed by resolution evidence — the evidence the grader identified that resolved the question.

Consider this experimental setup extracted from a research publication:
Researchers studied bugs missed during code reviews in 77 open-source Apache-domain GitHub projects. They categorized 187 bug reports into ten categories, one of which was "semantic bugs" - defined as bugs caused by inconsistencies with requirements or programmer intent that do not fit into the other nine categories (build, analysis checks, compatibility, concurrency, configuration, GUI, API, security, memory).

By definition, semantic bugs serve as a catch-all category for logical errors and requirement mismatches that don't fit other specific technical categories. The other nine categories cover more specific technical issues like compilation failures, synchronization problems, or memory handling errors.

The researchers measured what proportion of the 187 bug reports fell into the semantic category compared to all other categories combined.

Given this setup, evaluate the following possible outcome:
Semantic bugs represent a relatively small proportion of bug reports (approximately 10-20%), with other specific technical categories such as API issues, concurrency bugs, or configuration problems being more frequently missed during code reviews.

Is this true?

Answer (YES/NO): NO